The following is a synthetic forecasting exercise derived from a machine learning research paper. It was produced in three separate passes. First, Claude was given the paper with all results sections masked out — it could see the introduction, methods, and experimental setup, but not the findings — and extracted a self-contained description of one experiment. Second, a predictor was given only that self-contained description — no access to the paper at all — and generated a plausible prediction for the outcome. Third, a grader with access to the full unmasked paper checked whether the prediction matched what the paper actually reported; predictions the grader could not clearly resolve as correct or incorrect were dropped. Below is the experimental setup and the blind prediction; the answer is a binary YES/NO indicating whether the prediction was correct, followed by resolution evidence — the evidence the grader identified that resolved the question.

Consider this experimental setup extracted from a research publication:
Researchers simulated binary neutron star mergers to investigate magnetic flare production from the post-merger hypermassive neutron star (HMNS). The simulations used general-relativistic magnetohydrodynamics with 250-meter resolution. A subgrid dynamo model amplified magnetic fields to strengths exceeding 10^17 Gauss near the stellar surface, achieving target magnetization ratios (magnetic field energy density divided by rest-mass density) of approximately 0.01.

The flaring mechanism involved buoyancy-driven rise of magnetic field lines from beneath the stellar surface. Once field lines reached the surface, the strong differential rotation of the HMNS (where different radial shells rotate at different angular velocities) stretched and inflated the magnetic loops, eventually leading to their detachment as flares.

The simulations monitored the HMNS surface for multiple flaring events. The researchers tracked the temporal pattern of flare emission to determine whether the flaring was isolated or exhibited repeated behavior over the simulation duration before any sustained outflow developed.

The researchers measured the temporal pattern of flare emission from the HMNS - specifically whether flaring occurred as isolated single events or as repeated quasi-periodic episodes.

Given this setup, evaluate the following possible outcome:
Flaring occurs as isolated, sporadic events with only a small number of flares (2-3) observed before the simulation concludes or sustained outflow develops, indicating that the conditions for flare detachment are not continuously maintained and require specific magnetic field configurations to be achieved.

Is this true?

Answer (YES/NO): NO